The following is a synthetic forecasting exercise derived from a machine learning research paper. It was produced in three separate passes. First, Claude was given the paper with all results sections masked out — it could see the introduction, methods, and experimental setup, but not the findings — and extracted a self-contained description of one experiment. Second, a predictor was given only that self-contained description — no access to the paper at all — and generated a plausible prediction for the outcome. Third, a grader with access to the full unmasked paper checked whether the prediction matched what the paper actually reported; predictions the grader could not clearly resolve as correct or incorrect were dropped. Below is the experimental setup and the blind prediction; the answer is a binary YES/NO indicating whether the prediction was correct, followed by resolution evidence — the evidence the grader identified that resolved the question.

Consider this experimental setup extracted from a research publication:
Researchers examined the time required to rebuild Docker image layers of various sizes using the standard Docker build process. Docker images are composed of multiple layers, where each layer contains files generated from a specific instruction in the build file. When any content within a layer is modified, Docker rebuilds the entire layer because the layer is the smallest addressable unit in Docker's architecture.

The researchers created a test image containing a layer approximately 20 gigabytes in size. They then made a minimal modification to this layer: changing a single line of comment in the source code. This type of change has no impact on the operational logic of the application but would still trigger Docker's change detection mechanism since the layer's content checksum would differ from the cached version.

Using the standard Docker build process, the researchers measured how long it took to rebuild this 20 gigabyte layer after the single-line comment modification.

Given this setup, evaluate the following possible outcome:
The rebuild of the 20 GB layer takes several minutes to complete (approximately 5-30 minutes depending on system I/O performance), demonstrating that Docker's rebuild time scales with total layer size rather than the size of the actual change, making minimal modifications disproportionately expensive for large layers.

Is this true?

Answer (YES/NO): YES